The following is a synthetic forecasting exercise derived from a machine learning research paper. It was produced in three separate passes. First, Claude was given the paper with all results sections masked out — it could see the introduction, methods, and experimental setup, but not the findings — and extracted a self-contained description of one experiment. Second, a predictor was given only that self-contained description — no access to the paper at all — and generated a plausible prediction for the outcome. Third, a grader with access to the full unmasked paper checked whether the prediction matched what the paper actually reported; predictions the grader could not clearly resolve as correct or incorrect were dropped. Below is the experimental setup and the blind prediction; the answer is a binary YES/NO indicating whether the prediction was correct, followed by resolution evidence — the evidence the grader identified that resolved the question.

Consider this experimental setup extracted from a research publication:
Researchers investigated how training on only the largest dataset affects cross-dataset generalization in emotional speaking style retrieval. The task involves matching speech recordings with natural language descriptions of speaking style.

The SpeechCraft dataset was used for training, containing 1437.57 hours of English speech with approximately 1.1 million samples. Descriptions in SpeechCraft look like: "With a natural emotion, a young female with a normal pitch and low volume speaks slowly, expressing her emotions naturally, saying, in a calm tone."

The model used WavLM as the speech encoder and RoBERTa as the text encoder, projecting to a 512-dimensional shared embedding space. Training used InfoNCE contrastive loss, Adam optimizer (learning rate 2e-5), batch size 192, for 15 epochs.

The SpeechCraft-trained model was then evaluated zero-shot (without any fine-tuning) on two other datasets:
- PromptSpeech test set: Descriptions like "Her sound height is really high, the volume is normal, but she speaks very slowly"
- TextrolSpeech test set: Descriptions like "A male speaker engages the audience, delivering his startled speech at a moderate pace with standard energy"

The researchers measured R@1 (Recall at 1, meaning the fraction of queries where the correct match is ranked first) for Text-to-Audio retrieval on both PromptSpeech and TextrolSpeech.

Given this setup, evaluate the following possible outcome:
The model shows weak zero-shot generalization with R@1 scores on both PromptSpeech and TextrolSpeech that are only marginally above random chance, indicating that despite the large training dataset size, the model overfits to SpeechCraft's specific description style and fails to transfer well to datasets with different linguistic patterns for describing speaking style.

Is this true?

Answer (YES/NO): YES